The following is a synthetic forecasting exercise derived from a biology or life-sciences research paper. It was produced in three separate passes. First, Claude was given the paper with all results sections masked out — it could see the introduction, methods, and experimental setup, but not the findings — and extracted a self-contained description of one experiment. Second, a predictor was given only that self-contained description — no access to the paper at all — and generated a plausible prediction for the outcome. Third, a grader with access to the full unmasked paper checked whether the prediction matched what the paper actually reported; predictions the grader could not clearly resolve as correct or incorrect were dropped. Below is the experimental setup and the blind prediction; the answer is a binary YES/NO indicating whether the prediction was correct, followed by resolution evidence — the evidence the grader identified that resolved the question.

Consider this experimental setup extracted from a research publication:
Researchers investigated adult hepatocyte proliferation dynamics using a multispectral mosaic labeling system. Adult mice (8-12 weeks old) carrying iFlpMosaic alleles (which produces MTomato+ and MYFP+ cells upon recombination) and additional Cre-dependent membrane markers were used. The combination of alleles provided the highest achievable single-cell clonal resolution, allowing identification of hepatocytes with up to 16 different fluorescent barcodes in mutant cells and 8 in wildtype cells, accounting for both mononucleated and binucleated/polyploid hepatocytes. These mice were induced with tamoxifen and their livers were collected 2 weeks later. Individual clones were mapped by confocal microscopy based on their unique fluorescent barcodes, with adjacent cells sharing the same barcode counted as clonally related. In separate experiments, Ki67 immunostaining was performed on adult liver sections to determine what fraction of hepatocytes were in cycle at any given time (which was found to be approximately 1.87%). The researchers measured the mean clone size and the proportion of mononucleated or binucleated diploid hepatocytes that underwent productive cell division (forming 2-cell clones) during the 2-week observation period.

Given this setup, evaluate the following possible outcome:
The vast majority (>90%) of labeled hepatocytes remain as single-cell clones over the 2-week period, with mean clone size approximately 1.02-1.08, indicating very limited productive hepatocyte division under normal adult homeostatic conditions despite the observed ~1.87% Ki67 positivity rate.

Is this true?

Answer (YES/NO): NO